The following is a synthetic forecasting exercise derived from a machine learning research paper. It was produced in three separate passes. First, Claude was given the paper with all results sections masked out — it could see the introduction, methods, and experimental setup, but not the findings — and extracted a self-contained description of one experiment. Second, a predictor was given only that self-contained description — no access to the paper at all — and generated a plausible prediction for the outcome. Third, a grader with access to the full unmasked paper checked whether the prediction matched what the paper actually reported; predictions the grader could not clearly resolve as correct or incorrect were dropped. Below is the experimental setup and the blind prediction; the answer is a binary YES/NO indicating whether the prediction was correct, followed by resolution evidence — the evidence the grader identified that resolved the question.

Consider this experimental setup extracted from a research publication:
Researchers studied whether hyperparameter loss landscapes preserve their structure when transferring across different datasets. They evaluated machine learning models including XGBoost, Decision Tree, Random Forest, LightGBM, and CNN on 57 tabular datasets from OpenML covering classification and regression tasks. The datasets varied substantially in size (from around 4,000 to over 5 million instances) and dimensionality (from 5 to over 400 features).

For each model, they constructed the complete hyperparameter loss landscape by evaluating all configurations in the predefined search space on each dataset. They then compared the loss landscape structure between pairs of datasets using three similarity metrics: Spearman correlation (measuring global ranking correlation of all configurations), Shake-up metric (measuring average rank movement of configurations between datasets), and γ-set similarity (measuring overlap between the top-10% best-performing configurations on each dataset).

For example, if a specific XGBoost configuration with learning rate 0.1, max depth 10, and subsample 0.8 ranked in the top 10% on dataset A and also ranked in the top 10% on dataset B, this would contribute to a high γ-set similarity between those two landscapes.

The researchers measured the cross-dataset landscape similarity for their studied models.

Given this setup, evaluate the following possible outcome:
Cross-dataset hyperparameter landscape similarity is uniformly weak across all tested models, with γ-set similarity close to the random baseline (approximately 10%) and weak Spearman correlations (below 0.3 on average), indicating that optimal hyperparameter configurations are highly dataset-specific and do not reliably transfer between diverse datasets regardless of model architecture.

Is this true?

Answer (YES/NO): NO